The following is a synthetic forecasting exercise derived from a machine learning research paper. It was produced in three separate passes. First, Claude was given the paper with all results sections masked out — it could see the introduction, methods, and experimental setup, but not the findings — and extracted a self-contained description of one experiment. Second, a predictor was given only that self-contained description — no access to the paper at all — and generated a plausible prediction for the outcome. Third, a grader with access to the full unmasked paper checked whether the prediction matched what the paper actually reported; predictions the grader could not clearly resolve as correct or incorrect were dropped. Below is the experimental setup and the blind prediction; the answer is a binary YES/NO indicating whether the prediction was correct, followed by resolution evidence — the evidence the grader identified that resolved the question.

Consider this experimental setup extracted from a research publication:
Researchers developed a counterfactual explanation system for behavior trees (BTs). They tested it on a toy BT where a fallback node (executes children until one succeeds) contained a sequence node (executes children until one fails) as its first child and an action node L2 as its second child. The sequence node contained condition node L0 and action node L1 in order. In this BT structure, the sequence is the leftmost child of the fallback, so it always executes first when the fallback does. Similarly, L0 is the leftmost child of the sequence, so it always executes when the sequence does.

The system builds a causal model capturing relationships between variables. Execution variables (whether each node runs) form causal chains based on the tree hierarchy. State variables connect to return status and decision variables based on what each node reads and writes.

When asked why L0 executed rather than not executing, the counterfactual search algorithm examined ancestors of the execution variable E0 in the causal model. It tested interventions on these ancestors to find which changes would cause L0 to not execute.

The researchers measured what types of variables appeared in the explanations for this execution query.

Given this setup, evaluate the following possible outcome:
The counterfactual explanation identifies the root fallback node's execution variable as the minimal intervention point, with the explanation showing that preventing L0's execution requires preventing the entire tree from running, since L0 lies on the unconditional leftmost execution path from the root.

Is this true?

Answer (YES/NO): NO